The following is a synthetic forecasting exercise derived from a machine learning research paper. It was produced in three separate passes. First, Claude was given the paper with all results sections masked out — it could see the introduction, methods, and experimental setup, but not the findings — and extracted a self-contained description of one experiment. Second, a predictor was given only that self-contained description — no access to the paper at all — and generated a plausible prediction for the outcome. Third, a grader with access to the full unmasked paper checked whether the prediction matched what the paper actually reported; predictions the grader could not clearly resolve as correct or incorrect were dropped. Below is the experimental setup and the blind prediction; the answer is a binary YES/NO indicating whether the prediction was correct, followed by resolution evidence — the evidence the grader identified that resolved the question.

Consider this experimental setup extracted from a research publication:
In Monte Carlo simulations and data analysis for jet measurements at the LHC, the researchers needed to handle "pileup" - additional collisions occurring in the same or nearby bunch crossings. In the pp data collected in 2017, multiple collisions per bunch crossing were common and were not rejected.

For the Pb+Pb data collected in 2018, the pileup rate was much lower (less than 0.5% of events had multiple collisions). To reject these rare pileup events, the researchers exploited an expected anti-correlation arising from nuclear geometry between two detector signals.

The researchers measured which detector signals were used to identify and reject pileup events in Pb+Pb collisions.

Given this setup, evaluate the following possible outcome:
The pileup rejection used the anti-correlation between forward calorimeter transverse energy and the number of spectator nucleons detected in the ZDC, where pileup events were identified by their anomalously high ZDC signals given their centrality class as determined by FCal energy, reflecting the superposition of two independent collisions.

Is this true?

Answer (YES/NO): NO